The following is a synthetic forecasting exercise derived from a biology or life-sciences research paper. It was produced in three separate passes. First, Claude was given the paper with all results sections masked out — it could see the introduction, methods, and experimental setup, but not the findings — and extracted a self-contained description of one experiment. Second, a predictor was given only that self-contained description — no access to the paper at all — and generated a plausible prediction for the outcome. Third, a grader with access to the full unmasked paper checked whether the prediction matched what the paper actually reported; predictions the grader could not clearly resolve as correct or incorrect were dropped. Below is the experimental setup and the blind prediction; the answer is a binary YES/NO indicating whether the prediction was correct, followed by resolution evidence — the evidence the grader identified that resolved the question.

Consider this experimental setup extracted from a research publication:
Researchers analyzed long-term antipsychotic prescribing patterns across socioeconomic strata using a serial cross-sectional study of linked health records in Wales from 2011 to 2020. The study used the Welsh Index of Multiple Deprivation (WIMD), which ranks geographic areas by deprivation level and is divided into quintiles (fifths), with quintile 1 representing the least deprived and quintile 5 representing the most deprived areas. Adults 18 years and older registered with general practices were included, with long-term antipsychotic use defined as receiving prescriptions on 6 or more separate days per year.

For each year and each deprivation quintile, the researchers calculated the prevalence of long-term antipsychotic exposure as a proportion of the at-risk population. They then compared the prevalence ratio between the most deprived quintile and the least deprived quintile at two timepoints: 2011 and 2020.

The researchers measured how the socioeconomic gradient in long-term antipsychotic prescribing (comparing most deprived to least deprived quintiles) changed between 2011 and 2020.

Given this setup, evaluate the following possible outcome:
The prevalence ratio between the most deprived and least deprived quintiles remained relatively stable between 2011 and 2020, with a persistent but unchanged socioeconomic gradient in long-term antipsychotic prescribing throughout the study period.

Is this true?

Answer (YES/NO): NO